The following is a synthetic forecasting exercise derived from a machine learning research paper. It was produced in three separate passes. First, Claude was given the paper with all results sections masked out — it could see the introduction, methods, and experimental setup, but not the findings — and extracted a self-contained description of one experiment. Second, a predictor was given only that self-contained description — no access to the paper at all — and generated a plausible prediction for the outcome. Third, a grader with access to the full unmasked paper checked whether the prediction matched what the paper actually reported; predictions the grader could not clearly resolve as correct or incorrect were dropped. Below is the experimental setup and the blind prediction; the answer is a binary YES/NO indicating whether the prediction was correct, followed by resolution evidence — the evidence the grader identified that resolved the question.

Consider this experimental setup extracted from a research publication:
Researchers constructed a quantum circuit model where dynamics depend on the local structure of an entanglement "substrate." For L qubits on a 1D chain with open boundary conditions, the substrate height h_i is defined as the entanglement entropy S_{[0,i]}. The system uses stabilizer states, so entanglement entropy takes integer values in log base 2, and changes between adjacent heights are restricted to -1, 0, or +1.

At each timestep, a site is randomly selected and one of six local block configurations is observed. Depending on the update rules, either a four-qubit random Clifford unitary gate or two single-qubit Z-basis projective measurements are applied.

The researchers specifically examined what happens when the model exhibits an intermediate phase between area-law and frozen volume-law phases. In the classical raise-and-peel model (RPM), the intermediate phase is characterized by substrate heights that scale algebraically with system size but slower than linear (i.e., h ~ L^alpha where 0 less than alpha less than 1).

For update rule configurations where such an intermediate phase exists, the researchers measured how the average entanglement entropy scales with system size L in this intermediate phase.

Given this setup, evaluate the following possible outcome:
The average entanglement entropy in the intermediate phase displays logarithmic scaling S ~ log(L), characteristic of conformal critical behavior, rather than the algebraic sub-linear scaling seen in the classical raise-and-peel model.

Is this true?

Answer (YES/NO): NO